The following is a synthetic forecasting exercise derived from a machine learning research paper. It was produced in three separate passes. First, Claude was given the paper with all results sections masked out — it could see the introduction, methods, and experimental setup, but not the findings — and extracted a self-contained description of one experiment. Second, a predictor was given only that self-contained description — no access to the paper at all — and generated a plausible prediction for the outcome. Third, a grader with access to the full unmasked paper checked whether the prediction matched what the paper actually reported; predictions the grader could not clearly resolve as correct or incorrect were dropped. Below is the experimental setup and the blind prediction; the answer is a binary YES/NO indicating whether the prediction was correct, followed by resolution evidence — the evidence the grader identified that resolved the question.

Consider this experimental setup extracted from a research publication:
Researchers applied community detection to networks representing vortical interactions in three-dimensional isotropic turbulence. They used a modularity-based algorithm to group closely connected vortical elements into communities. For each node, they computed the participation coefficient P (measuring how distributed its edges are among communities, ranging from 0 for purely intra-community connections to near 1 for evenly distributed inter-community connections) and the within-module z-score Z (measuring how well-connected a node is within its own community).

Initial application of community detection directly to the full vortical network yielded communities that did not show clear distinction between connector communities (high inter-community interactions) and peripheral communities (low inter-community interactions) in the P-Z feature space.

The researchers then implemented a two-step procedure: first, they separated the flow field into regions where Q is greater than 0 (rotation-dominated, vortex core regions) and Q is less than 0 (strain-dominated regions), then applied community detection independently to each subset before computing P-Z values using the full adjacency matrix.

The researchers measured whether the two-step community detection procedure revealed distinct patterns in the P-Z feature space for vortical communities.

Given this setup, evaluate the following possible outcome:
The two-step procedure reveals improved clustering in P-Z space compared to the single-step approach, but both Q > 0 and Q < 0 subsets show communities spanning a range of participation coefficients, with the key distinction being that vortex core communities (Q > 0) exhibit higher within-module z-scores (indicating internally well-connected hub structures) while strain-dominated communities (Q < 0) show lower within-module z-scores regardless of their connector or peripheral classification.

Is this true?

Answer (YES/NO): NO